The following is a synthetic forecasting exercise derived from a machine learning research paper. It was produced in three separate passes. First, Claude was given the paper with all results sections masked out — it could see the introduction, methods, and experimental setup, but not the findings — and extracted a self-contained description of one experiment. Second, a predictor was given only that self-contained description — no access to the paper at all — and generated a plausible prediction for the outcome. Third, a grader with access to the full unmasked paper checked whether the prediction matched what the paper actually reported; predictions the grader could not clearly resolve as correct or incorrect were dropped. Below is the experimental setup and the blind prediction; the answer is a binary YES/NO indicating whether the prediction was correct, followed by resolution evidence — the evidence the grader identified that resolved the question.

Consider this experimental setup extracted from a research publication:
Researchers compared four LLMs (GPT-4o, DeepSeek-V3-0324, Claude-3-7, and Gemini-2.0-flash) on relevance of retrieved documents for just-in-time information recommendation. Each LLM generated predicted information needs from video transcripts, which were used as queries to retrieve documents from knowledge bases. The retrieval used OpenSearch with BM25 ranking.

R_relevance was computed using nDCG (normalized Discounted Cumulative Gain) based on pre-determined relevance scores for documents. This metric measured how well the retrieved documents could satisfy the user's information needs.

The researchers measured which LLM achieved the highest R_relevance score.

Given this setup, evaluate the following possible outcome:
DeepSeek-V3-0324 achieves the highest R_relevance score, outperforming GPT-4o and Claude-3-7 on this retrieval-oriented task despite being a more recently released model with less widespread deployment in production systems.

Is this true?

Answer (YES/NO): NO